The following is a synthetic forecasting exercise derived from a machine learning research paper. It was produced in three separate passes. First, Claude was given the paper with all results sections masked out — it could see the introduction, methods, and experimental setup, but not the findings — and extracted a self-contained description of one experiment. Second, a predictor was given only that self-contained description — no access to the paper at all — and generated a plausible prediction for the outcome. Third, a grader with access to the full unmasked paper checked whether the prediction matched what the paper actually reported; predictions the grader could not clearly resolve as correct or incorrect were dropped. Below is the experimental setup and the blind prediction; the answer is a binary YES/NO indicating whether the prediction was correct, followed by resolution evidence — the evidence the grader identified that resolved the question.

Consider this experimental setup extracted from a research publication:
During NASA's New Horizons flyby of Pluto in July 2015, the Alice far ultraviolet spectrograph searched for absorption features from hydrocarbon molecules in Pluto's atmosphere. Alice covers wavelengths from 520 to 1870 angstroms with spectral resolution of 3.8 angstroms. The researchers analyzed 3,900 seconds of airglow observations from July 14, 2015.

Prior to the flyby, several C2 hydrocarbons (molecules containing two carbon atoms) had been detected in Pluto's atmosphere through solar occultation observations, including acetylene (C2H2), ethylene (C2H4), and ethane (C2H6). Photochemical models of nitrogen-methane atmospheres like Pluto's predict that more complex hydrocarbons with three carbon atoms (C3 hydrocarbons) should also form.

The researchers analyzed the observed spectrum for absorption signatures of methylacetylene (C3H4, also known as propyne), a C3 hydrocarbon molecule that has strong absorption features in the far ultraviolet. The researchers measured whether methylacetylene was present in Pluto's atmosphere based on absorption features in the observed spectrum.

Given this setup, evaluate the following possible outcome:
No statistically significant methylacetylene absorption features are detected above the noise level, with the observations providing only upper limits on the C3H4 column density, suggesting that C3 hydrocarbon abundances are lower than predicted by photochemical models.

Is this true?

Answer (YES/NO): NO